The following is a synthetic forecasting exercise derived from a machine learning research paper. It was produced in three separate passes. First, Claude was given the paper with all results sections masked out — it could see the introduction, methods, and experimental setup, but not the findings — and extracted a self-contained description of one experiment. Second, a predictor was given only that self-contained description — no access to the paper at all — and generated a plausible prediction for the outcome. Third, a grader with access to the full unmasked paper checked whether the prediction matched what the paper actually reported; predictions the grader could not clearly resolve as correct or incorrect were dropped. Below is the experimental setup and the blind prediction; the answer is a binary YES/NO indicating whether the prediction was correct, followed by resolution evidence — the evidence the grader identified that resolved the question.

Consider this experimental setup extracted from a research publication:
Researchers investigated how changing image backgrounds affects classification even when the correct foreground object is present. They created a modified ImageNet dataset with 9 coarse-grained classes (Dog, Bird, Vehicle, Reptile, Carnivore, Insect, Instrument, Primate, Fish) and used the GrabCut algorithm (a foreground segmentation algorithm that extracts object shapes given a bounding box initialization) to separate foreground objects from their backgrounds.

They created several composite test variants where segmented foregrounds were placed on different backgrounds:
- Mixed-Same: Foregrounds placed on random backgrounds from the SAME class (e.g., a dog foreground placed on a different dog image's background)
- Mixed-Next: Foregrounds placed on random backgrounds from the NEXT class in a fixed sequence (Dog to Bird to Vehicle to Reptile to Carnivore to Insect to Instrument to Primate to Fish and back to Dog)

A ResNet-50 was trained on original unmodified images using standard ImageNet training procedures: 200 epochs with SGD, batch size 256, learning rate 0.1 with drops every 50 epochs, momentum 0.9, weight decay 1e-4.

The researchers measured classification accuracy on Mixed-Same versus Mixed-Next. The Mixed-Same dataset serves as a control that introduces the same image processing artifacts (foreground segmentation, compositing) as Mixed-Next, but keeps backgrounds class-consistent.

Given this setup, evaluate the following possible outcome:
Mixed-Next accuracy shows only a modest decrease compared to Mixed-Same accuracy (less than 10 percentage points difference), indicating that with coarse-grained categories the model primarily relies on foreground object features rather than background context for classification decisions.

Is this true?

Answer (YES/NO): NO